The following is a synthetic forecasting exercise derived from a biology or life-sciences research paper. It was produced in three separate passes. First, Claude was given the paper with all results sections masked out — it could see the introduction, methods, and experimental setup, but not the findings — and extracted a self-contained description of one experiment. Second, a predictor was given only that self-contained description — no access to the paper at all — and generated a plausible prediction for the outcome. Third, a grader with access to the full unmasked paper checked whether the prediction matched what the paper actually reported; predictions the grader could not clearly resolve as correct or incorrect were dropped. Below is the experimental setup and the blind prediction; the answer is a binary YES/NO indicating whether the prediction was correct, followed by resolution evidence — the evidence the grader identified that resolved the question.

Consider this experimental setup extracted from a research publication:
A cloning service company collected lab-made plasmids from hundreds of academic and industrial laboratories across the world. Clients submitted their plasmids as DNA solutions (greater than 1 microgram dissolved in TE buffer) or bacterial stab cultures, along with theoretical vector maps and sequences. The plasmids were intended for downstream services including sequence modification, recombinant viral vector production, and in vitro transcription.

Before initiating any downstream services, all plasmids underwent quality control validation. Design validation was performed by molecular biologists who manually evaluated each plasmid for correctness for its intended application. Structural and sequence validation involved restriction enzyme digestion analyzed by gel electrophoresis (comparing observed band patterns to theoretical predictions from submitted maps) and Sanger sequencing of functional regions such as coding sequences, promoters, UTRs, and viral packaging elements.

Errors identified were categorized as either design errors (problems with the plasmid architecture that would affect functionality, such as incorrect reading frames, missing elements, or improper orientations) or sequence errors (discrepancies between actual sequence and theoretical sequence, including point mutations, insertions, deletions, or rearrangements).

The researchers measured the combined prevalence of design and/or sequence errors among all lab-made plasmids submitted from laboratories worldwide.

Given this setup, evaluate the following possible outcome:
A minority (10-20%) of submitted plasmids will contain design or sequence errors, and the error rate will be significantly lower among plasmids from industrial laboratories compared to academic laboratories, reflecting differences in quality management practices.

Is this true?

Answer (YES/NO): NO